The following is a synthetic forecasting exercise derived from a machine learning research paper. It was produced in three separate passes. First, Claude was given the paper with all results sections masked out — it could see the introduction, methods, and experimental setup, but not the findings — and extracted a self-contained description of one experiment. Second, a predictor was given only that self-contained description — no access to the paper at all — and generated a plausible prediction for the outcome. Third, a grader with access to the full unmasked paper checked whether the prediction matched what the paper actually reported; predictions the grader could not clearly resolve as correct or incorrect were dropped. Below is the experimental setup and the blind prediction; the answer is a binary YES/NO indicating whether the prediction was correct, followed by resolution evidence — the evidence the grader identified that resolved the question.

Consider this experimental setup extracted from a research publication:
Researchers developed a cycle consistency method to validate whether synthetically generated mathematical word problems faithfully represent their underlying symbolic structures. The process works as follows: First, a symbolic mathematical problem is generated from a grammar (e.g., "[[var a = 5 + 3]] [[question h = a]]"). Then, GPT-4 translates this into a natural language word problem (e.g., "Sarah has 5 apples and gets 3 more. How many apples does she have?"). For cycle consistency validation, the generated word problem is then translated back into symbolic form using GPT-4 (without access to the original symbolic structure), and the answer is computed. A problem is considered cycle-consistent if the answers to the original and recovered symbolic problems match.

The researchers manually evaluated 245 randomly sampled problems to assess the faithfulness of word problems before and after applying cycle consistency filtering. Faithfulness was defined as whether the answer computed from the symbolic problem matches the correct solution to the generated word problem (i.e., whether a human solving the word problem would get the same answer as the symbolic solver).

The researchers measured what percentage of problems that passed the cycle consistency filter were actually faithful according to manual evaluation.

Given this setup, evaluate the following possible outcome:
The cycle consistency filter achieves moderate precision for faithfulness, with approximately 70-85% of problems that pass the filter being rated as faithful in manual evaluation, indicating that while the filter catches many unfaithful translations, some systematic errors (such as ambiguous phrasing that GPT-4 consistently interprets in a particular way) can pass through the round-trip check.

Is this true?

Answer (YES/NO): NO